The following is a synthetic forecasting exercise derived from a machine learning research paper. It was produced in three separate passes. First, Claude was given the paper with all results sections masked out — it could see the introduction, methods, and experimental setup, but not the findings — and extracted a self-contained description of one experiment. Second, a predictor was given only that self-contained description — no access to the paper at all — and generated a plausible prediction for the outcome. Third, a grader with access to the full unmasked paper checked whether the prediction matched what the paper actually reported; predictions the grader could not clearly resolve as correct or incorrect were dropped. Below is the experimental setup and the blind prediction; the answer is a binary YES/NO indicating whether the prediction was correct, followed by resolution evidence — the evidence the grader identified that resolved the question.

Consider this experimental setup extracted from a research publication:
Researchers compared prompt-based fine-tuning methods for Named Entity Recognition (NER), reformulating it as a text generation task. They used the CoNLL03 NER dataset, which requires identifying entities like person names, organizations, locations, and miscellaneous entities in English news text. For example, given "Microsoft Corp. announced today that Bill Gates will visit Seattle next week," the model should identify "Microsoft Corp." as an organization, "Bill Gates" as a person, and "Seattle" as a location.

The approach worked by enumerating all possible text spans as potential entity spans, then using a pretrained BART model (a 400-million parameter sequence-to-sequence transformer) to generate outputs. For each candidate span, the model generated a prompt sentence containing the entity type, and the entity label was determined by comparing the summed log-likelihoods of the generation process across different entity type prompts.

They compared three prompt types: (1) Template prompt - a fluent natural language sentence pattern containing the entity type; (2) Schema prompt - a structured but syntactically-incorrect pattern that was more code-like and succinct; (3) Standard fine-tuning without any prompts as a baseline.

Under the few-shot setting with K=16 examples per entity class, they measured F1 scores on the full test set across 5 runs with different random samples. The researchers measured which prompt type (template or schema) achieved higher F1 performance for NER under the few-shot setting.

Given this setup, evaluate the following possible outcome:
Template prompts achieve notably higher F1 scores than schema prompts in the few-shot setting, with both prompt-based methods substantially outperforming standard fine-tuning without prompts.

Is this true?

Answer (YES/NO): NO